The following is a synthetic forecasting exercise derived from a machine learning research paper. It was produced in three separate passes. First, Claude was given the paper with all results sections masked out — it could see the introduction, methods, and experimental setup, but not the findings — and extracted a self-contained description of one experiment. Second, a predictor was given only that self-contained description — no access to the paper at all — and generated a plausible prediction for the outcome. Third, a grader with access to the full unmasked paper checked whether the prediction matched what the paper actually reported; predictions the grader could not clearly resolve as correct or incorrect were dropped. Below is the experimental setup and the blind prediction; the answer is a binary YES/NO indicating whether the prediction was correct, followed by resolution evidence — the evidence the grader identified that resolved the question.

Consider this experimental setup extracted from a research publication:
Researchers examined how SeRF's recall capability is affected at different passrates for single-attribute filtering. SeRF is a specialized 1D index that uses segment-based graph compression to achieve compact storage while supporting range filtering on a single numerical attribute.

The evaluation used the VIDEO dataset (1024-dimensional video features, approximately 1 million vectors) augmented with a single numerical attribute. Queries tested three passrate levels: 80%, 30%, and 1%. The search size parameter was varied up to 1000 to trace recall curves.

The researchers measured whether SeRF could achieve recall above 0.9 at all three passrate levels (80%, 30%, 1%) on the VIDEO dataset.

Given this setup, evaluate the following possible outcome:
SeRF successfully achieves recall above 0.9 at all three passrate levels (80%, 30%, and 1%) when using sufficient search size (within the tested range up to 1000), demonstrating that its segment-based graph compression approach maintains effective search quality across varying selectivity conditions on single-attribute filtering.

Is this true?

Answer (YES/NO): NO